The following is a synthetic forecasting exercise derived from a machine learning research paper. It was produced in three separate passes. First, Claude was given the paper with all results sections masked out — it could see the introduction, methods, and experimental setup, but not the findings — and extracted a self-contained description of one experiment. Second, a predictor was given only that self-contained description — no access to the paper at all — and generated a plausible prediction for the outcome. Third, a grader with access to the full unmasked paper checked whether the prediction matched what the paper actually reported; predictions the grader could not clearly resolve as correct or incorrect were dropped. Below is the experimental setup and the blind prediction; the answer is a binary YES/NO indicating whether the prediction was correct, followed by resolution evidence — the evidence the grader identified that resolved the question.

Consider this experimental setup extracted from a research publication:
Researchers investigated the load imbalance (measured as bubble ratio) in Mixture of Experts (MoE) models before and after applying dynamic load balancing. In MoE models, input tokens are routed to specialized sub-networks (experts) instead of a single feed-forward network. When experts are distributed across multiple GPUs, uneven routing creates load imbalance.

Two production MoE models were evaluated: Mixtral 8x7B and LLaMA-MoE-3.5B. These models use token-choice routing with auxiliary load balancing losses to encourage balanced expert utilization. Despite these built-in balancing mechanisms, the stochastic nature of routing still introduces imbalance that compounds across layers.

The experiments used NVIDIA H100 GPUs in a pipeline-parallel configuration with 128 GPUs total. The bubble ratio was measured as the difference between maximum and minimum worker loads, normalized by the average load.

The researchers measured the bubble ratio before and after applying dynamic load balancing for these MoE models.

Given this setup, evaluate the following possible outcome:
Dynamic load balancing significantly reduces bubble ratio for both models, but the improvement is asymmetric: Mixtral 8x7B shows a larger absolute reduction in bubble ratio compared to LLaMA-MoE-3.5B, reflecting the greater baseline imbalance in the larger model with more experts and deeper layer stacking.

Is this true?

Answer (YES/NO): NO